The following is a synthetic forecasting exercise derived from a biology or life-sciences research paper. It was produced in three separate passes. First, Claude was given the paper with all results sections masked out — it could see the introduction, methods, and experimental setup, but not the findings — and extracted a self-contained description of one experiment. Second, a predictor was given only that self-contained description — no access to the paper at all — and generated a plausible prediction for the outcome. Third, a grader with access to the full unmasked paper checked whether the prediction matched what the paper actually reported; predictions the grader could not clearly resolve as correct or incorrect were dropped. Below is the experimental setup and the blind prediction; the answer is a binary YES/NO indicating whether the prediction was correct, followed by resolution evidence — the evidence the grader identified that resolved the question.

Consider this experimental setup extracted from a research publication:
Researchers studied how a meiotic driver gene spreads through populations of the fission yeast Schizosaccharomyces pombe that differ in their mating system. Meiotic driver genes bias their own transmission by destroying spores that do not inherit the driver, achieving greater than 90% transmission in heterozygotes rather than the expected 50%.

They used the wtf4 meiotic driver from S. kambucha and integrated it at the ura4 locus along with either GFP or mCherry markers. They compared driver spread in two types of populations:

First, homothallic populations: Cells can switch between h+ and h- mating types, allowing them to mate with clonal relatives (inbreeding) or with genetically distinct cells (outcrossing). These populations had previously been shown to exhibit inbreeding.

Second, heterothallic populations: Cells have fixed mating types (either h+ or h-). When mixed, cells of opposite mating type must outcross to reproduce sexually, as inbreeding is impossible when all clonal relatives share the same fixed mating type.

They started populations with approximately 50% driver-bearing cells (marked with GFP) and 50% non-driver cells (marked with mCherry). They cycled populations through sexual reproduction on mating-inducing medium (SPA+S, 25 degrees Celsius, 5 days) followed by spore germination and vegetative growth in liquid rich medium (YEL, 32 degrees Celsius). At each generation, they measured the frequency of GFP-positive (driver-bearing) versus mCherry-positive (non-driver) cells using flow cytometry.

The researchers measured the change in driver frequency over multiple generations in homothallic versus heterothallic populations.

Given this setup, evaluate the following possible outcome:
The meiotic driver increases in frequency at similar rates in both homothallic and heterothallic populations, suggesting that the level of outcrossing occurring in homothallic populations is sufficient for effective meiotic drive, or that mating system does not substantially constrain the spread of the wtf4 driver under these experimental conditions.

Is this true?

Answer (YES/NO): NO